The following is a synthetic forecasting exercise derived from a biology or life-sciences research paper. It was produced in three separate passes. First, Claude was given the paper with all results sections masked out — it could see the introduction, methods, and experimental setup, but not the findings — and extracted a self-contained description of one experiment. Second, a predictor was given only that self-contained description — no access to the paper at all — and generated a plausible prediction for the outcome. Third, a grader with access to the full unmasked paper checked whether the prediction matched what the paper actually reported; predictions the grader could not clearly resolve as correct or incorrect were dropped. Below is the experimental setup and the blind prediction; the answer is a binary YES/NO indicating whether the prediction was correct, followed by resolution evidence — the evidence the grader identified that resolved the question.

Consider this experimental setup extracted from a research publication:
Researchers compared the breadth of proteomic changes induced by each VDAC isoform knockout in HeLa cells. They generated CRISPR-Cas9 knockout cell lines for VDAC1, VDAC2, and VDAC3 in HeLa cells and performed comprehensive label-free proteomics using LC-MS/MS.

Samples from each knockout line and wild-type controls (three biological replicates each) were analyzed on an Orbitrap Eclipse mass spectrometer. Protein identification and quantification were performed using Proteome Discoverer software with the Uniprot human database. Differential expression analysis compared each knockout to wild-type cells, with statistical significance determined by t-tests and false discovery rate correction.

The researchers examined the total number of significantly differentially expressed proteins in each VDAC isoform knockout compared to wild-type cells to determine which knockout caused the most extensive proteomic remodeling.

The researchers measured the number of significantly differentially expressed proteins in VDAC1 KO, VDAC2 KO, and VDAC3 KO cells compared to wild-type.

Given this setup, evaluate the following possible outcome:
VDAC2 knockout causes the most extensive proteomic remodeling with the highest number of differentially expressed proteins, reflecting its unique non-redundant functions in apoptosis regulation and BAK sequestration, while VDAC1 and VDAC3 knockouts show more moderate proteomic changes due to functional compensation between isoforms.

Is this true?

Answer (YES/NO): NO